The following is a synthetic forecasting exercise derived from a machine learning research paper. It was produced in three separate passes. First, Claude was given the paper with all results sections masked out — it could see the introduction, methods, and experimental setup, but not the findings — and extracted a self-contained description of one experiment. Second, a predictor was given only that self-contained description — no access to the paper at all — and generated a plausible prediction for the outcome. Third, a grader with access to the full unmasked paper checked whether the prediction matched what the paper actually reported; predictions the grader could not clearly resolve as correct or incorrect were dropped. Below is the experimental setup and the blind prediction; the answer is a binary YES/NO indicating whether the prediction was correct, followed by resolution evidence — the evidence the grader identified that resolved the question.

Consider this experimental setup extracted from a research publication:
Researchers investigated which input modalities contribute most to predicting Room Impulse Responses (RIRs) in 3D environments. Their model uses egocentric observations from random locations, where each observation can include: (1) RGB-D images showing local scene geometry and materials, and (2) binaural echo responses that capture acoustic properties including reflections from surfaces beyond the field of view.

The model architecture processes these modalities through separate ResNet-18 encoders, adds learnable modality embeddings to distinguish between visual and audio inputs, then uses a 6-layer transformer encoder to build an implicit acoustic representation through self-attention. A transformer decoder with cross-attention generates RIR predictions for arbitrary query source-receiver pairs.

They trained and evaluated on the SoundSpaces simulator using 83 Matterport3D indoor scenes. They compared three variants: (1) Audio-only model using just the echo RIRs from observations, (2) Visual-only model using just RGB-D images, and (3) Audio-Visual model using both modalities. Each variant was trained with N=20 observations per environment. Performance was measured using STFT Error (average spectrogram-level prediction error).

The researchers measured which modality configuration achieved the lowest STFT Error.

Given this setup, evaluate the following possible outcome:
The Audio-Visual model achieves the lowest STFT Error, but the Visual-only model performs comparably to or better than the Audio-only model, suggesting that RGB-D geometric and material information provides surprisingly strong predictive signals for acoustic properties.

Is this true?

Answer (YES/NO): NO